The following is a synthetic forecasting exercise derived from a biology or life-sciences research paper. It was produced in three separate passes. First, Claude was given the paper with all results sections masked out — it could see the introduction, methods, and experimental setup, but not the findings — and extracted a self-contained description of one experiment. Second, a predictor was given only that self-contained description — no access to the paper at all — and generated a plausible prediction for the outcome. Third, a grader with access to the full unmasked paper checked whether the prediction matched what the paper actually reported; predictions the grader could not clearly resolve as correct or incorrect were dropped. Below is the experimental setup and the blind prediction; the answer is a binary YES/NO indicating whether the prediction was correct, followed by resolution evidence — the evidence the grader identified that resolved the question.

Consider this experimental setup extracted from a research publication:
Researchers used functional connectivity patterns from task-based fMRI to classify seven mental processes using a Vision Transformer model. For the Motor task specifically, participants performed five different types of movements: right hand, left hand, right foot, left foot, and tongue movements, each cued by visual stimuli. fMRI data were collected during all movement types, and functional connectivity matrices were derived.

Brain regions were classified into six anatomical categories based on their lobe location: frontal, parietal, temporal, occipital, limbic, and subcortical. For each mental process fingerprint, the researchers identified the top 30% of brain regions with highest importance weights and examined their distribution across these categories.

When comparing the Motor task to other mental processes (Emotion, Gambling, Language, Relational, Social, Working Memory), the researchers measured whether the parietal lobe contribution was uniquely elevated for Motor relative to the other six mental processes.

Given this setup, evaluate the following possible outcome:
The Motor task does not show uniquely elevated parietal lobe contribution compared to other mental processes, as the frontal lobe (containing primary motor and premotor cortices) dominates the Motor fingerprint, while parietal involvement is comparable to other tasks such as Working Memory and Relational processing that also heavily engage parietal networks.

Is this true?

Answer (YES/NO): NO